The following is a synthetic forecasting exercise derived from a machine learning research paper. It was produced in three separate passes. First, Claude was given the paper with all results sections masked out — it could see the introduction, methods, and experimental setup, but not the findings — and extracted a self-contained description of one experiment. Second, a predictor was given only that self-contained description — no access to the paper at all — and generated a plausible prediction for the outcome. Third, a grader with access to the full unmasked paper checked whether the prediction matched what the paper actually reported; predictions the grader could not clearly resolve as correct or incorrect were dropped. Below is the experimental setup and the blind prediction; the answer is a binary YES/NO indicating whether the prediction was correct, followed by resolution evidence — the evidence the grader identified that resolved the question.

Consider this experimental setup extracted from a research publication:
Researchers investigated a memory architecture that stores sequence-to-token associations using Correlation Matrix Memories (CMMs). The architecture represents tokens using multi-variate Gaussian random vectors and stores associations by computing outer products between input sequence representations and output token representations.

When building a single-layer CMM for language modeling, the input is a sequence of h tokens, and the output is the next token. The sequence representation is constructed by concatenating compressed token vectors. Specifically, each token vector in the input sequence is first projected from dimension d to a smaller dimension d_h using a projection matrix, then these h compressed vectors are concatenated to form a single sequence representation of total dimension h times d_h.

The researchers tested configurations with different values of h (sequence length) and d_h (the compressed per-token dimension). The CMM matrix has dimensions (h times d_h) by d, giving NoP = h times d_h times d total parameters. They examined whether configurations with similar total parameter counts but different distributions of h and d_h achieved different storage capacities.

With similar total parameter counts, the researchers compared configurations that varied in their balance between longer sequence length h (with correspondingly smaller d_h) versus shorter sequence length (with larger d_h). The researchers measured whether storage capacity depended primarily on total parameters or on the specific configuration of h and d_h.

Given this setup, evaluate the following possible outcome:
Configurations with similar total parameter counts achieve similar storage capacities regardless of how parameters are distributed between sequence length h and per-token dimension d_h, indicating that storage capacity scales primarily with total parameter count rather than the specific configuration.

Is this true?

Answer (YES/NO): YES